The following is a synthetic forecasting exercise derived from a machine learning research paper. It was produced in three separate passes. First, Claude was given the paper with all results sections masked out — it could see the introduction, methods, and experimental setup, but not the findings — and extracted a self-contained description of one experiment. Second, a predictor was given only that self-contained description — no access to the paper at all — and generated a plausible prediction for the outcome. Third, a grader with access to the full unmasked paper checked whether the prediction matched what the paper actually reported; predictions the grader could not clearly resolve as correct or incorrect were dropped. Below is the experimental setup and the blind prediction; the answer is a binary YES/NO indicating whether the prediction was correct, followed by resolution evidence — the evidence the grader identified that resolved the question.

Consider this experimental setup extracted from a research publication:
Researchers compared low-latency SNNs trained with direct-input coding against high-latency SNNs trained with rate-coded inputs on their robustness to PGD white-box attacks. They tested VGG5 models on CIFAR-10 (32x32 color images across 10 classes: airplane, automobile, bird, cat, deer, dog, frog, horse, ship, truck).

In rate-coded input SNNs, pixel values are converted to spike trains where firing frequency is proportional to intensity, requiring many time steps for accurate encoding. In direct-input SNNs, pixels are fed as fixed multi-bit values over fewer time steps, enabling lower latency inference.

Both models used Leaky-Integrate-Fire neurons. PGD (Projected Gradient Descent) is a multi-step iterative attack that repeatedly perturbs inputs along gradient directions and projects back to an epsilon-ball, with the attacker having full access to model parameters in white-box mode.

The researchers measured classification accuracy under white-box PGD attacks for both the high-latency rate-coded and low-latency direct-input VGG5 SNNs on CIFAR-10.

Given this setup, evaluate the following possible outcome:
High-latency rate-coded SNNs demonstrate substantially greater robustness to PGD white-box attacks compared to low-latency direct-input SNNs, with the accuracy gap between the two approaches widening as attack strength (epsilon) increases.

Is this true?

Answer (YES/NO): NO